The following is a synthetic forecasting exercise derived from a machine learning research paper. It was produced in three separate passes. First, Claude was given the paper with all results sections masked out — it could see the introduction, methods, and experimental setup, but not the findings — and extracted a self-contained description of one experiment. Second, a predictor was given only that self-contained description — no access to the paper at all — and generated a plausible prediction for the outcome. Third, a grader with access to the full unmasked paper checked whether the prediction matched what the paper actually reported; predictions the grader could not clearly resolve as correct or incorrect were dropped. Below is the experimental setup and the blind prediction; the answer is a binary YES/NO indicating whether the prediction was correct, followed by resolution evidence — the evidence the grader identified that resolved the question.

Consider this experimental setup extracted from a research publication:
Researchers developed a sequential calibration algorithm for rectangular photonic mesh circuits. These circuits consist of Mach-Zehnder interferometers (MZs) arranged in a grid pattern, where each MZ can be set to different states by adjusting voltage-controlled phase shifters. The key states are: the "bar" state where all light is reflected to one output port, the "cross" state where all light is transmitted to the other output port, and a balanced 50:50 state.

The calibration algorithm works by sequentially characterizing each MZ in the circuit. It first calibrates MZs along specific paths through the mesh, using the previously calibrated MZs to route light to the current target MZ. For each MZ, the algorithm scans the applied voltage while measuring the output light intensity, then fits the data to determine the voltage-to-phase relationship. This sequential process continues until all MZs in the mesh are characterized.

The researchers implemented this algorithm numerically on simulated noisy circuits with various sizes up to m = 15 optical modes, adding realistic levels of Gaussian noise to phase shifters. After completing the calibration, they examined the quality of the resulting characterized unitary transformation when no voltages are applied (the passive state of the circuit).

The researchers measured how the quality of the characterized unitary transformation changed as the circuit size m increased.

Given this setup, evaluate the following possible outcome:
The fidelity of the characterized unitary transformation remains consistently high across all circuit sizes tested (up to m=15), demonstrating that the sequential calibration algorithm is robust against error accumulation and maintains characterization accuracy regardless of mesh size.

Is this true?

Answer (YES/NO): NO